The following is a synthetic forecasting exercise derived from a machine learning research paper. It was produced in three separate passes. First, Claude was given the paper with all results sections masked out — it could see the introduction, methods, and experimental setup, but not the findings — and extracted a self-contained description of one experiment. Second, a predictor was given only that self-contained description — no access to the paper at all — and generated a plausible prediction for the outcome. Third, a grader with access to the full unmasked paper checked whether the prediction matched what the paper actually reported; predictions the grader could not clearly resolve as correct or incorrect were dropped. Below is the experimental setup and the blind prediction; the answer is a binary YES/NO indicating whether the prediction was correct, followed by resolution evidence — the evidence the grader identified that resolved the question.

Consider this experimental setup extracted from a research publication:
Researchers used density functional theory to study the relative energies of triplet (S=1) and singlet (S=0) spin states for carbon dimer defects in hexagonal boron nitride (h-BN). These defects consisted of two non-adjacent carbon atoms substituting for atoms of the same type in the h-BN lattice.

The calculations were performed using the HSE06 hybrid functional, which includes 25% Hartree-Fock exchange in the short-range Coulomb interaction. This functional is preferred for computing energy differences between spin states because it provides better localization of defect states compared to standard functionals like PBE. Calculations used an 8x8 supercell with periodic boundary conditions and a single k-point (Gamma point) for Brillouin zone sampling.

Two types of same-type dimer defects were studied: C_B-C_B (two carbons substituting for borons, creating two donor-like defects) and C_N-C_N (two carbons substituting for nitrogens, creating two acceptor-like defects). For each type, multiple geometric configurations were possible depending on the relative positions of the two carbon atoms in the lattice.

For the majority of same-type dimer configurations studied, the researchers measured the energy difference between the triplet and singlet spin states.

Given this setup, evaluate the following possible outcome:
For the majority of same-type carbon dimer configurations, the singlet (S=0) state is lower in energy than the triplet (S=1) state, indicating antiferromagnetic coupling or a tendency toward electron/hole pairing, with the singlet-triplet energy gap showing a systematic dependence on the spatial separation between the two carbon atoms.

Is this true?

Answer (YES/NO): NO